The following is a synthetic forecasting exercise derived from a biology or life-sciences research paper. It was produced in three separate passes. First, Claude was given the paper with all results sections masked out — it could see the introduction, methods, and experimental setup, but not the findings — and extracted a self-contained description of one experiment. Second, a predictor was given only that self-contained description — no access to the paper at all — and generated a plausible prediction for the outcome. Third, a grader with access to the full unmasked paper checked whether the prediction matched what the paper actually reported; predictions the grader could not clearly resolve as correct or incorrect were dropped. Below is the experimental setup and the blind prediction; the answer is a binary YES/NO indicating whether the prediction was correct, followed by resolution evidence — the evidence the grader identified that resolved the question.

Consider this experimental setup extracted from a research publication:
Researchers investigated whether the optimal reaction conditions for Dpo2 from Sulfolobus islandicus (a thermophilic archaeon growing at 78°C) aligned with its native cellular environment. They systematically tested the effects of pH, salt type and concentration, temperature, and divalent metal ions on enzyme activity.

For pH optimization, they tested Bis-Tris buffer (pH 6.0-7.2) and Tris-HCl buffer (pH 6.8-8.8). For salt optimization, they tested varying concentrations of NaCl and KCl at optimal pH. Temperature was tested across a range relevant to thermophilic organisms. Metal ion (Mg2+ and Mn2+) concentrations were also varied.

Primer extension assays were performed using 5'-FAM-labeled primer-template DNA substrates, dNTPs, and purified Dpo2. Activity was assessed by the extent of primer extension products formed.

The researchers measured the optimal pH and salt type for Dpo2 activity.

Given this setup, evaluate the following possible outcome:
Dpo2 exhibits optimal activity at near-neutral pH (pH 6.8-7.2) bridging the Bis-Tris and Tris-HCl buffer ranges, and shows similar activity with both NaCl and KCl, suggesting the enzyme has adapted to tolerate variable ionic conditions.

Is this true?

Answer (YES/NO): NO